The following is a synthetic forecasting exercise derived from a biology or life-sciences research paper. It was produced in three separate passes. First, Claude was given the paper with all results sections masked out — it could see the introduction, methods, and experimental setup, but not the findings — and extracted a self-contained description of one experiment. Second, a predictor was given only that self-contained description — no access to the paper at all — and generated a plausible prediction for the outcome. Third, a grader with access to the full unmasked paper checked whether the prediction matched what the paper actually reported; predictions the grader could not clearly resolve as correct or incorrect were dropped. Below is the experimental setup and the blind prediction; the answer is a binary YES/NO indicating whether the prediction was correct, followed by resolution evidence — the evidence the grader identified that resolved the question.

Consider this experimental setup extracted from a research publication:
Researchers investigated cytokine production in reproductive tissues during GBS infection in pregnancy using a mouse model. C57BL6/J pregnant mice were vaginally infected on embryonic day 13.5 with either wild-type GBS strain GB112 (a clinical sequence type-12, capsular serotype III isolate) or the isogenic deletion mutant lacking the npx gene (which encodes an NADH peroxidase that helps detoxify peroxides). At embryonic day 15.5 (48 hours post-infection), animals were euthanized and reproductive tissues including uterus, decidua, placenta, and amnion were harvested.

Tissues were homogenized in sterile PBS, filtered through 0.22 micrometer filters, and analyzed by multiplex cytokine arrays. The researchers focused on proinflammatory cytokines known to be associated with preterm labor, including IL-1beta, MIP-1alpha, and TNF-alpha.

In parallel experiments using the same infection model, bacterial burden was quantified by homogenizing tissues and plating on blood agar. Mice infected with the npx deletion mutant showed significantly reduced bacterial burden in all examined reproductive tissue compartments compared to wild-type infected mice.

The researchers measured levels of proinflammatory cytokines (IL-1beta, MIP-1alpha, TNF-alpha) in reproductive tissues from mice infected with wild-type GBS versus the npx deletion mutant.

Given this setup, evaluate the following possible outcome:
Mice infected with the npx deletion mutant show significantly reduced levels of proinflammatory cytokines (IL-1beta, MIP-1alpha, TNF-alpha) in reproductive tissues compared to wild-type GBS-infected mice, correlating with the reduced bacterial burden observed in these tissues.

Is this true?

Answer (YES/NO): YES